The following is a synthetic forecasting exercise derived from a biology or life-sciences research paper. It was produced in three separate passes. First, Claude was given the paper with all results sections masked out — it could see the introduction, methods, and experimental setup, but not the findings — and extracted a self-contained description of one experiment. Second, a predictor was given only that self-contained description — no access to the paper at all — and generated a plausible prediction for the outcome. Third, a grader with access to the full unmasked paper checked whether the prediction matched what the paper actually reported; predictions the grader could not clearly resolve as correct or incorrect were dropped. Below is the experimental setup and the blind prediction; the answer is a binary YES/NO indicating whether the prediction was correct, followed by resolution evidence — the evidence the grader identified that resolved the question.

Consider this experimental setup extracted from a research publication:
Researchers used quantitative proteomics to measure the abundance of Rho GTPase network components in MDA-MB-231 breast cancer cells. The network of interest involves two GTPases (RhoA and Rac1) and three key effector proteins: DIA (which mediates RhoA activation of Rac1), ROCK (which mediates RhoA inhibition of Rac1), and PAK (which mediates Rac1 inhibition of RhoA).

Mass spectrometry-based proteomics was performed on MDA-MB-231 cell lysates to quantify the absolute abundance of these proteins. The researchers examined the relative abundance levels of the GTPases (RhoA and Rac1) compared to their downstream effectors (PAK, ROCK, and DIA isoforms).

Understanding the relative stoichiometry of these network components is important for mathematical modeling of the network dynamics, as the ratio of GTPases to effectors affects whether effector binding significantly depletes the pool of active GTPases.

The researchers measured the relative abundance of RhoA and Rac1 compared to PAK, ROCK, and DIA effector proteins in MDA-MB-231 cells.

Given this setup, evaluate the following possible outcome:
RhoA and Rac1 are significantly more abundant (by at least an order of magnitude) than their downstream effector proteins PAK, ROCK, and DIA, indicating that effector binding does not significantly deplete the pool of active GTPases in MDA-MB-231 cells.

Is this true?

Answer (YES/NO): YES